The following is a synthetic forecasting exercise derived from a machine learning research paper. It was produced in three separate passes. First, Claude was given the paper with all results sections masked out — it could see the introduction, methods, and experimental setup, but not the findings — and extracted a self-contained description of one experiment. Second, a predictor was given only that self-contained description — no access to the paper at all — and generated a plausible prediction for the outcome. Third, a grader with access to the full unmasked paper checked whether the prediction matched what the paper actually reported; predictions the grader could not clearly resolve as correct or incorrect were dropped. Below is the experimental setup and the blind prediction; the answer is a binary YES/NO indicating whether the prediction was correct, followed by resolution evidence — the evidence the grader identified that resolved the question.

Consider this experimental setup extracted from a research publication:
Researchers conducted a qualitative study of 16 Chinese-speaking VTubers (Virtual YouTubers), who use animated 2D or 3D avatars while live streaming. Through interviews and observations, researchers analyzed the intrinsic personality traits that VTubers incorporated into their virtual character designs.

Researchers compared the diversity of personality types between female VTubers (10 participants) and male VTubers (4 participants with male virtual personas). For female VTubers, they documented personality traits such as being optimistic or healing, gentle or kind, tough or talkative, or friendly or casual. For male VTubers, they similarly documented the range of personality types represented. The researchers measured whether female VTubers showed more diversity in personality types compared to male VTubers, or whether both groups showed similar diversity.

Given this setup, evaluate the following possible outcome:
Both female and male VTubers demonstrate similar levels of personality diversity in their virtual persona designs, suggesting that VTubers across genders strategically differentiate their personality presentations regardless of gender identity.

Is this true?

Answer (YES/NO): NO